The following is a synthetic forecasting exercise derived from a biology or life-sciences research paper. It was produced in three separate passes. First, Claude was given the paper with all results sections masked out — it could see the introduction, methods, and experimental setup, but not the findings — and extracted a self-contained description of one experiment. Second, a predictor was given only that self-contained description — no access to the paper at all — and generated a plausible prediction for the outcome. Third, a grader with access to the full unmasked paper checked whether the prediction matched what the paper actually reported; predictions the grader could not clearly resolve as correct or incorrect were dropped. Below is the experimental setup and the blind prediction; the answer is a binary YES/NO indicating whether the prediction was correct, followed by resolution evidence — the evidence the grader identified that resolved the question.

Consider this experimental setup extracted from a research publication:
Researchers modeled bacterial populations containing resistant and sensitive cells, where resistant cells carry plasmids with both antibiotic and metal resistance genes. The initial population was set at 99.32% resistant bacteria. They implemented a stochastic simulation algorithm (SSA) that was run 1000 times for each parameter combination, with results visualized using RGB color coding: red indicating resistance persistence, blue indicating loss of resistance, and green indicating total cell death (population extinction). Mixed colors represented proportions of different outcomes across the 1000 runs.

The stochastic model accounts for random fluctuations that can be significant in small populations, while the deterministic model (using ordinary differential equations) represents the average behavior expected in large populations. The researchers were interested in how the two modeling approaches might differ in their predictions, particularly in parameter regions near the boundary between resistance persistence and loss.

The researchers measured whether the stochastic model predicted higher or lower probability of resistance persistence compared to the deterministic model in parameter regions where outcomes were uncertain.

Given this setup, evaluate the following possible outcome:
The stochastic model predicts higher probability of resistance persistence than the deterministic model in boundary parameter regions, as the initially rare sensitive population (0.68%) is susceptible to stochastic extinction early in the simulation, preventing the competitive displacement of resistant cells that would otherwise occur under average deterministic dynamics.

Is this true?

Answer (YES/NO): YES